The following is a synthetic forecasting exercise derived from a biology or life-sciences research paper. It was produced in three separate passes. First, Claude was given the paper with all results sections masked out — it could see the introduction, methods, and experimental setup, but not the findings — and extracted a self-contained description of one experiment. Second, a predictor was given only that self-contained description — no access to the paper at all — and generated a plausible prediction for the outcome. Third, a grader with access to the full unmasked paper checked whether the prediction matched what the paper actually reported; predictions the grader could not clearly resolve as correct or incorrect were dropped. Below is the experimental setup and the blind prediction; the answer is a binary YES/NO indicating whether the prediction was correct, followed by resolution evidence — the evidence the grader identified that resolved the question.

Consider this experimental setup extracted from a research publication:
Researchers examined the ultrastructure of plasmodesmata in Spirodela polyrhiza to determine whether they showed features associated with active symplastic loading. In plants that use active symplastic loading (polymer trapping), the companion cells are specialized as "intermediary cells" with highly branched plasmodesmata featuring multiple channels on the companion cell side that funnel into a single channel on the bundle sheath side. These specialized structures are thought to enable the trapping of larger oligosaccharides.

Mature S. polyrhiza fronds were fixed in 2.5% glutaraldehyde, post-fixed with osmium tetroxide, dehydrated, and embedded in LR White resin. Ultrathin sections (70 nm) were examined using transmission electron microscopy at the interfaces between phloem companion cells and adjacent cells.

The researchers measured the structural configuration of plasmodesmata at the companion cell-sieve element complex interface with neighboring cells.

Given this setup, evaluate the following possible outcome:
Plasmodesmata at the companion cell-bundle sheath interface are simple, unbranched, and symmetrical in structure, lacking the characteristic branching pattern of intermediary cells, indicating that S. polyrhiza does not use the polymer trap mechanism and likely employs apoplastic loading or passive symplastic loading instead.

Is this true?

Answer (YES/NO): YES